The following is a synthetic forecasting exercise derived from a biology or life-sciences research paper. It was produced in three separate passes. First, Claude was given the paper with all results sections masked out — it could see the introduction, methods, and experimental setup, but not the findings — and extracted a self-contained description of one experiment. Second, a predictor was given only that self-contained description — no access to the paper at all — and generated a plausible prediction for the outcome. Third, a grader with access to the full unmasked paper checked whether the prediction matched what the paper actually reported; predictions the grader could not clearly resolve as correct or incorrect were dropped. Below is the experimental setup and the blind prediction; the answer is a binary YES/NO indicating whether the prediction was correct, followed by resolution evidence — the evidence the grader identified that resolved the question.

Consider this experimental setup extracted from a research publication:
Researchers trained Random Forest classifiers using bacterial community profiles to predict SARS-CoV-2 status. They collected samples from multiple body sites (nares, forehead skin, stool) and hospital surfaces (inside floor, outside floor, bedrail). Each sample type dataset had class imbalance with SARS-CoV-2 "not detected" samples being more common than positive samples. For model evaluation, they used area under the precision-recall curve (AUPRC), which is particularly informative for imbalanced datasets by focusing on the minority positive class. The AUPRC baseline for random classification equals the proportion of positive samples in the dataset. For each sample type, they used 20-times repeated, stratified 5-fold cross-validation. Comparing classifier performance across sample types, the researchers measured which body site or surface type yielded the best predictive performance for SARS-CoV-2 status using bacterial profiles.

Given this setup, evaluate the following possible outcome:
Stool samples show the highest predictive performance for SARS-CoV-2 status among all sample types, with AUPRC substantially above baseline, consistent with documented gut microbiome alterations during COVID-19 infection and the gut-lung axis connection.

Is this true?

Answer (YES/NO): NO